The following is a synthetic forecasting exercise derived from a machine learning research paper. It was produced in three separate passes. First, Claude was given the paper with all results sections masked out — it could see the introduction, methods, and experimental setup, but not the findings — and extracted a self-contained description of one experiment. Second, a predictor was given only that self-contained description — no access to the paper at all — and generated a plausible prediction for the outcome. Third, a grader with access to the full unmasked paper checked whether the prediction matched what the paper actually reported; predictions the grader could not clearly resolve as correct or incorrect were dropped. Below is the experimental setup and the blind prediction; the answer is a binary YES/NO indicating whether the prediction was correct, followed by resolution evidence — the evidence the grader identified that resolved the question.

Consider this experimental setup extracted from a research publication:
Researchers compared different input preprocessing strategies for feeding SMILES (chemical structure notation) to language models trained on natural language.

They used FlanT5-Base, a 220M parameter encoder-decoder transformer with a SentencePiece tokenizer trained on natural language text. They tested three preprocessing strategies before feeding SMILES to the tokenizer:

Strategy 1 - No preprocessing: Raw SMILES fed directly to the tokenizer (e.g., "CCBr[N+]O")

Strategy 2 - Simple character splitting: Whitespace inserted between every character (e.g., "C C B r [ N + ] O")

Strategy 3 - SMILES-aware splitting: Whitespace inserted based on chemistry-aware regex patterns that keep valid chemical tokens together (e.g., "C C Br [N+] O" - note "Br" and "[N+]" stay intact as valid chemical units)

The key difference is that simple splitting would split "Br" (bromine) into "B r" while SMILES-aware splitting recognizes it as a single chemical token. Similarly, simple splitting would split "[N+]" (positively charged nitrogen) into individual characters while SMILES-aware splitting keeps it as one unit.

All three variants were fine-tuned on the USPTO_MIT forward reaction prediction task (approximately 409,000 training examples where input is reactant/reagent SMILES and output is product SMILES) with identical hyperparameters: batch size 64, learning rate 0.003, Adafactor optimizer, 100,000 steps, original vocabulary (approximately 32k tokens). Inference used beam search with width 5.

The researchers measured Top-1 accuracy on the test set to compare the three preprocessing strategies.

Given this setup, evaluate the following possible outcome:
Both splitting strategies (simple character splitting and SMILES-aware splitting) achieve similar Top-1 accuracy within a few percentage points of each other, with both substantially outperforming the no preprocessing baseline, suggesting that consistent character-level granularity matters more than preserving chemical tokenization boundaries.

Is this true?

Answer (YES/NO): NO